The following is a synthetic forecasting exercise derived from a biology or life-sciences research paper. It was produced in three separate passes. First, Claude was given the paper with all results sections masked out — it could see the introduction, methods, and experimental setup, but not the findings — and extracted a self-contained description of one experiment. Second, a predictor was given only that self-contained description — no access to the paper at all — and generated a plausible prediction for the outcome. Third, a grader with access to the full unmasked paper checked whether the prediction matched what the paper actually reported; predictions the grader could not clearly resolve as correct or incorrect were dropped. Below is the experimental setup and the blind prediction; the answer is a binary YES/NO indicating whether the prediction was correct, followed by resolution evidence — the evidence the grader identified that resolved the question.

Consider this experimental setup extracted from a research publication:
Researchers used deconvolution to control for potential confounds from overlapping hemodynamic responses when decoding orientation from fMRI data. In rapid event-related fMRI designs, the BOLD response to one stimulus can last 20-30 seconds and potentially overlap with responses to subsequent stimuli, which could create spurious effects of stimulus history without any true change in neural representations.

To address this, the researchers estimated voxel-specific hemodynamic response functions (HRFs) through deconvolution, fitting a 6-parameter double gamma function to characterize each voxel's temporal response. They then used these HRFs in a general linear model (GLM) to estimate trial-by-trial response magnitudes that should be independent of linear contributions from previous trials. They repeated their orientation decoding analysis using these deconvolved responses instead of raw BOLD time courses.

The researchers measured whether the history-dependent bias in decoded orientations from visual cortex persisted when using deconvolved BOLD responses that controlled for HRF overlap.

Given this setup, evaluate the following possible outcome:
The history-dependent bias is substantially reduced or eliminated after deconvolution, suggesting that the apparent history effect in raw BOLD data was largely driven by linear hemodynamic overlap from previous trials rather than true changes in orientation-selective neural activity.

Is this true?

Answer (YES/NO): NO